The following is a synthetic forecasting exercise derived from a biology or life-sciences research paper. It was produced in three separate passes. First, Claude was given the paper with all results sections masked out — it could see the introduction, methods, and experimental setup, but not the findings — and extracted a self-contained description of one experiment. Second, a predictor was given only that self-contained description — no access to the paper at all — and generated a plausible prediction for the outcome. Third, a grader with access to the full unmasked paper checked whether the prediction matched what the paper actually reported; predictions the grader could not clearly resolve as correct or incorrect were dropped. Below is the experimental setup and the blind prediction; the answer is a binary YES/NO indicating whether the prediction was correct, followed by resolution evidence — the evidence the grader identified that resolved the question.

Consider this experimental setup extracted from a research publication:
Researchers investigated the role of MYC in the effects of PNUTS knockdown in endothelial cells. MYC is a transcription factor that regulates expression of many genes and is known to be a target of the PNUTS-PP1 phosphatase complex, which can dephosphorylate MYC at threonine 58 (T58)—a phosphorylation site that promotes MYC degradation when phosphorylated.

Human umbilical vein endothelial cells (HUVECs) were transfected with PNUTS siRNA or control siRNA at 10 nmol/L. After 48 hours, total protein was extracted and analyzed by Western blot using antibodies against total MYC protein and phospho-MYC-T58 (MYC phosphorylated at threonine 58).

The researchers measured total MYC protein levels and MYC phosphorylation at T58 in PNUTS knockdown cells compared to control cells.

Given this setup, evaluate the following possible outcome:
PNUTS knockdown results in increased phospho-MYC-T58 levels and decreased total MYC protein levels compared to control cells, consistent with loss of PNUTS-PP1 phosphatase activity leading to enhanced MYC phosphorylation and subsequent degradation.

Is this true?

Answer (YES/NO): YES